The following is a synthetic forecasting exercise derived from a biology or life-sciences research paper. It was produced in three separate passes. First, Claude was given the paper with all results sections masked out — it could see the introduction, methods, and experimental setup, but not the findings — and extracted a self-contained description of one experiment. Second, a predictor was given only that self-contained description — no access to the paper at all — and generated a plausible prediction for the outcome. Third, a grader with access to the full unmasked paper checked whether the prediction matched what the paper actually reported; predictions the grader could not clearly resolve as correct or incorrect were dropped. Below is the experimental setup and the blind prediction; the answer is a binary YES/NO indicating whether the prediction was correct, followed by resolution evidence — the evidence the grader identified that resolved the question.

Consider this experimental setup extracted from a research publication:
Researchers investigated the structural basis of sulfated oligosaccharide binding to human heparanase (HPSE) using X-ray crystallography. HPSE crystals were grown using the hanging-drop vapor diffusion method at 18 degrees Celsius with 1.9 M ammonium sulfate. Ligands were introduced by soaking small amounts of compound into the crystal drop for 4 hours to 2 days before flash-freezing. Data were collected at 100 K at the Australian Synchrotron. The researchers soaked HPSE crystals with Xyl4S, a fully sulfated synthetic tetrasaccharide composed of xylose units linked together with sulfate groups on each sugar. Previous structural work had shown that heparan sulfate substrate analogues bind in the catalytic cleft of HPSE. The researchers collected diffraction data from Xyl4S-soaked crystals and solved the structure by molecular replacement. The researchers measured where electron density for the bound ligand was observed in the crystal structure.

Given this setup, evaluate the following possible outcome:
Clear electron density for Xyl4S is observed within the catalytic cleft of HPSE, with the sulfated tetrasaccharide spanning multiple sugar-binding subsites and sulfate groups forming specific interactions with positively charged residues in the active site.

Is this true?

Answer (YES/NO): NO